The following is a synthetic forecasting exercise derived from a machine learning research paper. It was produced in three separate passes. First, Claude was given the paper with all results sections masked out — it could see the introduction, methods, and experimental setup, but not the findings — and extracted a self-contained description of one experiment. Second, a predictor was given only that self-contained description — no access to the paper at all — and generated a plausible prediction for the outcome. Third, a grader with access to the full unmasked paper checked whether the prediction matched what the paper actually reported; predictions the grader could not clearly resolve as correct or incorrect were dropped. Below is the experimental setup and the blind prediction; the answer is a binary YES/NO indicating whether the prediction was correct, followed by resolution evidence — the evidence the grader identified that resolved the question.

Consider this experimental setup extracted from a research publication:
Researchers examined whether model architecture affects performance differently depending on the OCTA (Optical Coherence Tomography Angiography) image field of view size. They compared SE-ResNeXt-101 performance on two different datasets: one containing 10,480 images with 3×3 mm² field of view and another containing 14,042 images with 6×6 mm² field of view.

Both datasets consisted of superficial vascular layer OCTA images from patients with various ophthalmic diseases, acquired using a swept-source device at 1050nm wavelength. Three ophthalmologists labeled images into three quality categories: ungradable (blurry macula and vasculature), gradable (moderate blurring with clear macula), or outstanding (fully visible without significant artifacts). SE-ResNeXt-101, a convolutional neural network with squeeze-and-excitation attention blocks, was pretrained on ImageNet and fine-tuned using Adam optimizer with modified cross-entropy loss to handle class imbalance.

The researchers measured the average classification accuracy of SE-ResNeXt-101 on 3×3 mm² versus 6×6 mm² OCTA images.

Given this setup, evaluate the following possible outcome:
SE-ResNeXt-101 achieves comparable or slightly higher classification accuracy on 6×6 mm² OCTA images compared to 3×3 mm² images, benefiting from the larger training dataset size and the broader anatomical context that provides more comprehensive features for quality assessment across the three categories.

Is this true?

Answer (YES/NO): YES